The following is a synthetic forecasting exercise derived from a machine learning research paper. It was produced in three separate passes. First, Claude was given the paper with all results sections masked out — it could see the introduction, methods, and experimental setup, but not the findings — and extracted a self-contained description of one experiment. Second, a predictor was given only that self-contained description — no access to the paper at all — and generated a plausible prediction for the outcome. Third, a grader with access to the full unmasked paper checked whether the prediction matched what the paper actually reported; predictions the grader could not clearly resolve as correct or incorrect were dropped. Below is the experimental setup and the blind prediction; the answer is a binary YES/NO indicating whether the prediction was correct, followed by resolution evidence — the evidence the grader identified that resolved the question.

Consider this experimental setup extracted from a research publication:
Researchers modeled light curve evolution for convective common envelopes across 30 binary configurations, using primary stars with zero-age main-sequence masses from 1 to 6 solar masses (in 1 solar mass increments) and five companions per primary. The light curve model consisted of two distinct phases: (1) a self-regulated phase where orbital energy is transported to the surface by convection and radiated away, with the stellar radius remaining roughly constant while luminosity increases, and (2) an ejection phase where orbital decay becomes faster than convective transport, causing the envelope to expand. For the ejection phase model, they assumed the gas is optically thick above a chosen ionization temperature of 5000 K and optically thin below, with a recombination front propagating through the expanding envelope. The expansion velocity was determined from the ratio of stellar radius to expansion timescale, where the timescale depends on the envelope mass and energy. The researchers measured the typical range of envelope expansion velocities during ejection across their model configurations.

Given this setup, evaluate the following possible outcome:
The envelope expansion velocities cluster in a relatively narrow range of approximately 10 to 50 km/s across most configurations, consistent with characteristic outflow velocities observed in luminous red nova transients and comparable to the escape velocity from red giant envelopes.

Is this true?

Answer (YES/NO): NO